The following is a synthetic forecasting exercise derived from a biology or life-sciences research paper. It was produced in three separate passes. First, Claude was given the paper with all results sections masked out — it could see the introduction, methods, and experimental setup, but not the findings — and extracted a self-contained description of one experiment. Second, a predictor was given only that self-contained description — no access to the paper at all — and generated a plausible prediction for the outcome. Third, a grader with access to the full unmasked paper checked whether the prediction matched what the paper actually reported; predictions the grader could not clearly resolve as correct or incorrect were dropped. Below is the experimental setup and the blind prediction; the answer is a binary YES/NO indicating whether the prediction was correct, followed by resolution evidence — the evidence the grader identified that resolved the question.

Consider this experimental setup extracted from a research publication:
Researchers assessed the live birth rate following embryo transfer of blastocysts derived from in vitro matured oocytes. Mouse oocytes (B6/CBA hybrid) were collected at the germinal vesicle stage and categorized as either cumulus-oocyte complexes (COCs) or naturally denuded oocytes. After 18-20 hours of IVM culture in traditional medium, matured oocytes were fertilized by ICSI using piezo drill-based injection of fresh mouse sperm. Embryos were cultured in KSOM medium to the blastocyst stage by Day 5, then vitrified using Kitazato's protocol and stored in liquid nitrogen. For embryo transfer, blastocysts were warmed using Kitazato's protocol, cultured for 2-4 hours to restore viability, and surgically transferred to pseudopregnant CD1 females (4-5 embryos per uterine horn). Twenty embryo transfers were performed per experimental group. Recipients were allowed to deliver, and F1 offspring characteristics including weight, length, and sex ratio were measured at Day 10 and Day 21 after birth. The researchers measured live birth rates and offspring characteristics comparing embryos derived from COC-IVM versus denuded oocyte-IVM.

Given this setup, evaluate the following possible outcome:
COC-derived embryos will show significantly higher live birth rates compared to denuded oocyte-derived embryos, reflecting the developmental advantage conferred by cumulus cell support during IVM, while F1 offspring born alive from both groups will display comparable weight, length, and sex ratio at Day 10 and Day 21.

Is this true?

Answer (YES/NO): NO